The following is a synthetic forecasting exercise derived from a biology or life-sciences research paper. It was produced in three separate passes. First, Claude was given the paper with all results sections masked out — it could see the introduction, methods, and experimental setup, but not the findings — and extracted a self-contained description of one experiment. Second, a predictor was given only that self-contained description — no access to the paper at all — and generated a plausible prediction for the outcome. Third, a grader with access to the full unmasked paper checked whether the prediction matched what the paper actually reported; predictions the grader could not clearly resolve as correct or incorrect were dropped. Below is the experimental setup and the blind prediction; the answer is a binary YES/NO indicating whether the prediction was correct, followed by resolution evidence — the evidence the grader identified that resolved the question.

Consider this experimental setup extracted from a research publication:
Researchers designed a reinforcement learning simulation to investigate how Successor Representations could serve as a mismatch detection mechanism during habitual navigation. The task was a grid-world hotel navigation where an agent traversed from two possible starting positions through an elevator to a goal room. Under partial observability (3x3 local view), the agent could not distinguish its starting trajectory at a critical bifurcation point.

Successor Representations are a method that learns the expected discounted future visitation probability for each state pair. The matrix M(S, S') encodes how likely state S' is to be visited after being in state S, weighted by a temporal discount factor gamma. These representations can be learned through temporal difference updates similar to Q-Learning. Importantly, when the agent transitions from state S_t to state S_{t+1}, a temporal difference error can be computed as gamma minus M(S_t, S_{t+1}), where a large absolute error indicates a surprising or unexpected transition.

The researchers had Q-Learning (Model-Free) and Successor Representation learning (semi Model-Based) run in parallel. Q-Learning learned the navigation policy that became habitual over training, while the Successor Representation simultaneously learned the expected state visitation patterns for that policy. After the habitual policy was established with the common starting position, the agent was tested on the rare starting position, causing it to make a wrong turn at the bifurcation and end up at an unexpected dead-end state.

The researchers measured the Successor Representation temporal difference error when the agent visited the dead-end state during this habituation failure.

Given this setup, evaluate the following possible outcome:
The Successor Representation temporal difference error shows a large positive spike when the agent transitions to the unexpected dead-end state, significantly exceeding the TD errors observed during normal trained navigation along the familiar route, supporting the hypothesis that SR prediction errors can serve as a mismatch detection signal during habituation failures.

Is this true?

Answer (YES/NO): YES